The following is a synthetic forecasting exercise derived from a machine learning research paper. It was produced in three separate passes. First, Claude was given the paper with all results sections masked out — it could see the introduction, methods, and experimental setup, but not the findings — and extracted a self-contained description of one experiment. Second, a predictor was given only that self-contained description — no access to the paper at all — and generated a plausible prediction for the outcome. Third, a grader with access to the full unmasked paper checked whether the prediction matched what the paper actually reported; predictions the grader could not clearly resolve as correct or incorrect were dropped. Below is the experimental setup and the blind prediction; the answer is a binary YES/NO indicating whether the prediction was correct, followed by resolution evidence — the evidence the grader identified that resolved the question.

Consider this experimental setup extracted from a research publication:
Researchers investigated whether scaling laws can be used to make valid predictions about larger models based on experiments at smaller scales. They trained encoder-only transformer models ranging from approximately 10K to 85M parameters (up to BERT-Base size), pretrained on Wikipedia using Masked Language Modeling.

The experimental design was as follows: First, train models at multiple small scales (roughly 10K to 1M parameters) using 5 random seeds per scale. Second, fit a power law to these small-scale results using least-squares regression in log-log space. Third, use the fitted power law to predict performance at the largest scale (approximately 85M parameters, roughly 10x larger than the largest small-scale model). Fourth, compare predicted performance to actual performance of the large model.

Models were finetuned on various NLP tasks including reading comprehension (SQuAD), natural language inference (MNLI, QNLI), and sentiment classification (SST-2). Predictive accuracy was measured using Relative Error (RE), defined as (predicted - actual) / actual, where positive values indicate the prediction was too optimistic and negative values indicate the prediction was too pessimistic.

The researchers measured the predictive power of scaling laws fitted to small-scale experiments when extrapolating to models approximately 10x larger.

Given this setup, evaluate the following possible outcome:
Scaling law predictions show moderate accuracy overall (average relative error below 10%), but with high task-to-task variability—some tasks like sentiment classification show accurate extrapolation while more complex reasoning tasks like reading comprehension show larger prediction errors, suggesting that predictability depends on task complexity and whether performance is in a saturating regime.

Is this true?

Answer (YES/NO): NO